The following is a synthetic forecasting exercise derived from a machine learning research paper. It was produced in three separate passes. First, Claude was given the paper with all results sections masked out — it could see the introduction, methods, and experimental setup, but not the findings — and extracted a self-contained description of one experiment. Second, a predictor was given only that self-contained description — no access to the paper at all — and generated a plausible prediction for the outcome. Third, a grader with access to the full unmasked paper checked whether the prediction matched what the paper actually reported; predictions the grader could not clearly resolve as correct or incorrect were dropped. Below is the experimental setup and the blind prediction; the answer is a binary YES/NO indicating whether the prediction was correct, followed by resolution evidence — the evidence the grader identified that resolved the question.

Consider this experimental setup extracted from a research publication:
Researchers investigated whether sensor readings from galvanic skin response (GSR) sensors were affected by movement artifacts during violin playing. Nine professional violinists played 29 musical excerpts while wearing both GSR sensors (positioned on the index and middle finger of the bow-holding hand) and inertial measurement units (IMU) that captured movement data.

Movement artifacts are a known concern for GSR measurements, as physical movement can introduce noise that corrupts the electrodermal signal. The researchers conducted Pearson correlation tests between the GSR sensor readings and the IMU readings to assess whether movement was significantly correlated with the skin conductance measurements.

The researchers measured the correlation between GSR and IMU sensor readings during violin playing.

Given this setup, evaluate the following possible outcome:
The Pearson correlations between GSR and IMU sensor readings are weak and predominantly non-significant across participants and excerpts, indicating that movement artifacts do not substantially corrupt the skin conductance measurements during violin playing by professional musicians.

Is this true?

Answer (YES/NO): YES